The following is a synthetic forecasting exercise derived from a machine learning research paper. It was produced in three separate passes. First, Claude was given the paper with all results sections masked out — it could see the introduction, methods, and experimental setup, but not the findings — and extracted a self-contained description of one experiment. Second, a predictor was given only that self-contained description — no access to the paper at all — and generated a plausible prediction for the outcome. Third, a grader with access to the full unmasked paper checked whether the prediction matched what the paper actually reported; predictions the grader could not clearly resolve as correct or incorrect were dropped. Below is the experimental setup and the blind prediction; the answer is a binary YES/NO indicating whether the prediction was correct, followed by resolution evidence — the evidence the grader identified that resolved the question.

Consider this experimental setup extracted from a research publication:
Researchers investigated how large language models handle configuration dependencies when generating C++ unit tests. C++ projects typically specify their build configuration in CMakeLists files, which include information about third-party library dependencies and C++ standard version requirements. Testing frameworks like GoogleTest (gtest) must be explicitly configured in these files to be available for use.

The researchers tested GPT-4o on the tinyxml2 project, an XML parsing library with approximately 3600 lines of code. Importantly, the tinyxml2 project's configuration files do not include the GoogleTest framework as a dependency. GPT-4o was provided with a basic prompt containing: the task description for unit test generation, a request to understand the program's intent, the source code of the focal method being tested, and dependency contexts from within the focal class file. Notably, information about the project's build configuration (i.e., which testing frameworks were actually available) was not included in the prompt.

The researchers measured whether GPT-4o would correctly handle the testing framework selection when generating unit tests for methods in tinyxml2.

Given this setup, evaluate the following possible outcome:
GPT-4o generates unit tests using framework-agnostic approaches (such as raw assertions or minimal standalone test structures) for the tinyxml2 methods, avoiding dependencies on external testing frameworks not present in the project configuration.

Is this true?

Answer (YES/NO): NO